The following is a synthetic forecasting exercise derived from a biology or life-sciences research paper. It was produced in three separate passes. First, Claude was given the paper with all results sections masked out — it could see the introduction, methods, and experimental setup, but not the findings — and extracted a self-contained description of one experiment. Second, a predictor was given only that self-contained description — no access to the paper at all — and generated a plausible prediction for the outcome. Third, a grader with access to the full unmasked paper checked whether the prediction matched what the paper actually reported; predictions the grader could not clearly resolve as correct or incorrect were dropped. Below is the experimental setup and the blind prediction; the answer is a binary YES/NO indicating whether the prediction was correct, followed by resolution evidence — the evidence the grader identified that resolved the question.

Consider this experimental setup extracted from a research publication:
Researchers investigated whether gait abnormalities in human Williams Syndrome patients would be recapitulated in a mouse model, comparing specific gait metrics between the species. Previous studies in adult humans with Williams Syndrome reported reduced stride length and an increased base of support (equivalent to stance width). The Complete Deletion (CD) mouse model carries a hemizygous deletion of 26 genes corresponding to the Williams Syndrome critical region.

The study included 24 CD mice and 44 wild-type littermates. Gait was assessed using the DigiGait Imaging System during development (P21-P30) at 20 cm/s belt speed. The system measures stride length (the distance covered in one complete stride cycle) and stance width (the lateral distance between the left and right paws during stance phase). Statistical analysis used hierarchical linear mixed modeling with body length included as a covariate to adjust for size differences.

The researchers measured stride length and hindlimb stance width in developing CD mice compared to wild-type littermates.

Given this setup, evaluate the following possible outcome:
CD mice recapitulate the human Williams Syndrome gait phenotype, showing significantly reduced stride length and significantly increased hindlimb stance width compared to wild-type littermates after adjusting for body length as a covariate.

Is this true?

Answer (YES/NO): NO